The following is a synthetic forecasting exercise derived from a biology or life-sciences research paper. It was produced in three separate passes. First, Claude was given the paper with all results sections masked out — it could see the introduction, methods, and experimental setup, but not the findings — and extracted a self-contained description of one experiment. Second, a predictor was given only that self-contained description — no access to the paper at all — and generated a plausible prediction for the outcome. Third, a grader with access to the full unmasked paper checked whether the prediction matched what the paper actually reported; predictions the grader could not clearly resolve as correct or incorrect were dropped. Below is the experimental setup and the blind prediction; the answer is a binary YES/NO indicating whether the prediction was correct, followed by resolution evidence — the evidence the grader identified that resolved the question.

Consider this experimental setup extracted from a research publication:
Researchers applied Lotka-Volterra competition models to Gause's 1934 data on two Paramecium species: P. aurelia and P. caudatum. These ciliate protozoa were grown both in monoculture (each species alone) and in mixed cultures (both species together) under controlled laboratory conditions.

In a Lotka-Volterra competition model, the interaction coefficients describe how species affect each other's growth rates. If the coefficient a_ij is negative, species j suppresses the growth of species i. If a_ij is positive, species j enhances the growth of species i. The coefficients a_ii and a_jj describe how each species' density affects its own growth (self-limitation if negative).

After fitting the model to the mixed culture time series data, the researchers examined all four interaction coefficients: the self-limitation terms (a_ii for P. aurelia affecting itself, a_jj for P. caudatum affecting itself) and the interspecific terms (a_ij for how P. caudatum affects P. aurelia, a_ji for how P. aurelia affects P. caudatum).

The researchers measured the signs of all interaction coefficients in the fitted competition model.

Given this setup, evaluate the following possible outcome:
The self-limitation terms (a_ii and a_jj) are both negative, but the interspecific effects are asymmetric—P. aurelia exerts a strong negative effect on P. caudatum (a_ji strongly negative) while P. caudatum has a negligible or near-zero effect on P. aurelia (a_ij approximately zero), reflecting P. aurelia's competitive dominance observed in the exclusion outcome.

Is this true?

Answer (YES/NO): NO